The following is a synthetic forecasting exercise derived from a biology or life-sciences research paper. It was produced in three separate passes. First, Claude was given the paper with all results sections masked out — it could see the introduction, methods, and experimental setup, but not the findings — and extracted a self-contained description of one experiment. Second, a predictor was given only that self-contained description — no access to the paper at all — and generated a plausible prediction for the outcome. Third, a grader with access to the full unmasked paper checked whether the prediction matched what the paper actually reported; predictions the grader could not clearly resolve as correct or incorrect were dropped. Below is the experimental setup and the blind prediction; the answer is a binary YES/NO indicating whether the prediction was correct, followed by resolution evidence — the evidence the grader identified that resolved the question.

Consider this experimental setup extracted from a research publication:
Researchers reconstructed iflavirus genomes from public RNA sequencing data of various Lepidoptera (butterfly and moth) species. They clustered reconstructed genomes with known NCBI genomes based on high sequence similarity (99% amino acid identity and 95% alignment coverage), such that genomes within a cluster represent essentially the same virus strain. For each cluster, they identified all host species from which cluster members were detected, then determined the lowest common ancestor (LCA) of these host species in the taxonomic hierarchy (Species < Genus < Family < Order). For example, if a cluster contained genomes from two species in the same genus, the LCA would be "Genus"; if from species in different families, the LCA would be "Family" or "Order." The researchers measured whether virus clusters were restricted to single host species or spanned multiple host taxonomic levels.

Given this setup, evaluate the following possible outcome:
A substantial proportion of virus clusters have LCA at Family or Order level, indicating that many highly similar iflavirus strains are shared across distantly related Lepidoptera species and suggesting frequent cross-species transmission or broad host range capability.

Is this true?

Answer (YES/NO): NO